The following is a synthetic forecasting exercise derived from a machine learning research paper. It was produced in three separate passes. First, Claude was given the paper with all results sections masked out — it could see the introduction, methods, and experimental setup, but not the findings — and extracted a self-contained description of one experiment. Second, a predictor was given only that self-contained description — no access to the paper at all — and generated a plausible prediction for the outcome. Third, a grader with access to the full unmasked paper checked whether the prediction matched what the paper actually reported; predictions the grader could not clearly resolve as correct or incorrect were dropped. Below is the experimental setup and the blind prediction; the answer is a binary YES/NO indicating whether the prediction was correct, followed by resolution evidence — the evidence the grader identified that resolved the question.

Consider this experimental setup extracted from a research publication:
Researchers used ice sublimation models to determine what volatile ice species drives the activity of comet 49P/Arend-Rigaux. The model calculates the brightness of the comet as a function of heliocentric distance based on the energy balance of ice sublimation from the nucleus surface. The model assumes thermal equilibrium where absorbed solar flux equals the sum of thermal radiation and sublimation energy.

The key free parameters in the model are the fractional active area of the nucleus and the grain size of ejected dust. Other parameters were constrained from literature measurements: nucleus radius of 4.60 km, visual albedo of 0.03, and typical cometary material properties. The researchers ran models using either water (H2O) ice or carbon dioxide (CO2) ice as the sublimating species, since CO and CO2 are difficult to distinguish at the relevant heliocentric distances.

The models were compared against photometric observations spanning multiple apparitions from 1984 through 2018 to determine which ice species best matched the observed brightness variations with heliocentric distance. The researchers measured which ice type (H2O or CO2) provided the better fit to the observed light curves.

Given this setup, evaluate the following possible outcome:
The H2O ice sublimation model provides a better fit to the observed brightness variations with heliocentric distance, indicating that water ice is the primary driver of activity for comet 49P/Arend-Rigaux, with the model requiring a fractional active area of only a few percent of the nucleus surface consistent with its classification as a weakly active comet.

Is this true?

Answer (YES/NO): YES